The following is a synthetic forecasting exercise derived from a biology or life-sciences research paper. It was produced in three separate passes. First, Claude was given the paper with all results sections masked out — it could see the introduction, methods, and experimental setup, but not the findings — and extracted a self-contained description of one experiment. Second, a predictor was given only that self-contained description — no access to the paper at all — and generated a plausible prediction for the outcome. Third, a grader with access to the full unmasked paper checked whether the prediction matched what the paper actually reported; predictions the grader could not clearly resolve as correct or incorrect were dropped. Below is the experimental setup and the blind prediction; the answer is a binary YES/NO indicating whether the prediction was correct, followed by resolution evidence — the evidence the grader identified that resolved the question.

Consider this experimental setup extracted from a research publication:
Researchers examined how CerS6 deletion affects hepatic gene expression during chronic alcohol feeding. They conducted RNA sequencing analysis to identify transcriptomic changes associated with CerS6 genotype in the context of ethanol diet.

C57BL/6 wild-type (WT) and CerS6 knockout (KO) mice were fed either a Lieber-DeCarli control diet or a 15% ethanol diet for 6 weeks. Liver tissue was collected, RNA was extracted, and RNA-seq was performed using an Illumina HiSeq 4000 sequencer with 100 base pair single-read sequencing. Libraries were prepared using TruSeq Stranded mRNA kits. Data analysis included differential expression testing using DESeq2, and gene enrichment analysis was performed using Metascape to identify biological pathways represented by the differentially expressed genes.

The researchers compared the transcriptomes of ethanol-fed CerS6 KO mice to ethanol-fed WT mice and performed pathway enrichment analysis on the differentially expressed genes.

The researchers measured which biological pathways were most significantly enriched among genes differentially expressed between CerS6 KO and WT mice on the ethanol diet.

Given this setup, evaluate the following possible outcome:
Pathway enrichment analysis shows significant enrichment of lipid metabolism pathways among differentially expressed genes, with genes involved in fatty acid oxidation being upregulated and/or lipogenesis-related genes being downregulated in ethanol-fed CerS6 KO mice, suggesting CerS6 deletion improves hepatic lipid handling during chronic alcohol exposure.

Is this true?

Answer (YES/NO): NO